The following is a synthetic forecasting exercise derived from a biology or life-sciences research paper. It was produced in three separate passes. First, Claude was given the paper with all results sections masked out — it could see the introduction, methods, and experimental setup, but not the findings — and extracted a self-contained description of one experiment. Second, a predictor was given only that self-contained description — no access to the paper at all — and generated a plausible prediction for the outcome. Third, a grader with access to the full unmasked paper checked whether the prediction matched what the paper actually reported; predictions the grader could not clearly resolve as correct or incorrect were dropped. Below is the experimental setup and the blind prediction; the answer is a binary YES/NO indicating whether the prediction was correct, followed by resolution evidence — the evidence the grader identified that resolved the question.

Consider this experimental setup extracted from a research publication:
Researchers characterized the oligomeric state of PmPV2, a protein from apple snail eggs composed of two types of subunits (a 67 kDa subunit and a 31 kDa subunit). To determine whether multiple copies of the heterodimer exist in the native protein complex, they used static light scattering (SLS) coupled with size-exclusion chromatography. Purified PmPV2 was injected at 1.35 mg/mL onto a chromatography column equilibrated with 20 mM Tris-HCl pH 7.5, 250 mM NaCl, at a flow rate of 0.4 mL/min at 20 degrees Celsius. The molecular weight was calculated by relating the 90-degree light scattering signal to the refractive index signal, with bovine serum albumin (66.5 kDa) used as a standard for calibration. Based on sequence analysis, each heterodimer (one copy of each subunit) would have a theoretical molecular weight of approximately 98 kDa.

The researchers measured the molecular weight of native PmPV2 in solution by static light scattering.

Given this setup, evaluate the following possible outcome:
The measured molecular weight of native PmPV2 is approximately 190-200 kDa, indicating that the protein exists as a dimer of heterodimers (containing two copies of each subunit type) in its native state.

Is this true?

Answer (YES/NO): NO